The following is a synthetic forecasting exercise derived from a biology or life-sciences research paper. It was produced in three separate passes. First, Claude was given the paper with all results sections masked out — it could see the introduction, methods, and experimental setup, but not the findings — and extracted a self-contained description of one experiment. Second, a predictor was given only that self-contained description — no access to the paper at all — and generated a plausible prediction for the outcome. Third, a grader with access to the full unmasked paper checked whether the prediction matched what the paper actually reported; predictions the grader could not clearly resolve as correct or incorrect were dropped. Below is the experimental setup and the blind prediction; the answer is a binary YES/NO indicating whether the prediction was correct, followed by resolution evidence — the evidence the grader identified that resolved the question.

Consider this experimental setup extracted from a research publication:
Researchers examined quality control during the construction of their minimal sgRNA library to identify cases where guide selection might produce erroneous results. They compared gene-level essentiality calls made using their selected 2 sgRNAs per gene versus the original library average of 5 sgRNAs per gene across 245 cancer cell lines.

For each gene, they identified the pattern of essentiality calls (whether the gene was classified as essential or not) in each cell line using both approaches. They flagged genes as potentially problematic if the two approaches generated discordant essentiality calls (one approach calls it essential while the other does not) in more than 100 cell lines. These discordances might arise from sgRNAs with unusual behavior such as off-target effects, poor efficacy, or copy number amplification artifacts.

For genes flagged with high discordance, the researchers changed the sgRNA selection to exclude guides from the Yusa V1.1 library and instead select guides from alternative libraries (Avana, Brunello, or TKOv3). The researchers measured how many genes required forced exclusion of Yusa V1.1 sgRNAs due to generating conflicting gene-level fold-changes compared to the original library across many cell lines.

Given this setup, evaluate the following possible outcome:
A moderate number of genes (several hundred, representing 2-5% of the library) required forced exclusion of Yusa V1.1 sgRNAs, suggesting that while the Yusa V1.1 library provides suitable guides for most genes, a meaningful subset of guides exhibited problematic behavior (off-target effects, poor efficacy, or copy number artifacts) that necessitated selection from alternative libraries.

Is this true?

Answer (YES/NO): NO